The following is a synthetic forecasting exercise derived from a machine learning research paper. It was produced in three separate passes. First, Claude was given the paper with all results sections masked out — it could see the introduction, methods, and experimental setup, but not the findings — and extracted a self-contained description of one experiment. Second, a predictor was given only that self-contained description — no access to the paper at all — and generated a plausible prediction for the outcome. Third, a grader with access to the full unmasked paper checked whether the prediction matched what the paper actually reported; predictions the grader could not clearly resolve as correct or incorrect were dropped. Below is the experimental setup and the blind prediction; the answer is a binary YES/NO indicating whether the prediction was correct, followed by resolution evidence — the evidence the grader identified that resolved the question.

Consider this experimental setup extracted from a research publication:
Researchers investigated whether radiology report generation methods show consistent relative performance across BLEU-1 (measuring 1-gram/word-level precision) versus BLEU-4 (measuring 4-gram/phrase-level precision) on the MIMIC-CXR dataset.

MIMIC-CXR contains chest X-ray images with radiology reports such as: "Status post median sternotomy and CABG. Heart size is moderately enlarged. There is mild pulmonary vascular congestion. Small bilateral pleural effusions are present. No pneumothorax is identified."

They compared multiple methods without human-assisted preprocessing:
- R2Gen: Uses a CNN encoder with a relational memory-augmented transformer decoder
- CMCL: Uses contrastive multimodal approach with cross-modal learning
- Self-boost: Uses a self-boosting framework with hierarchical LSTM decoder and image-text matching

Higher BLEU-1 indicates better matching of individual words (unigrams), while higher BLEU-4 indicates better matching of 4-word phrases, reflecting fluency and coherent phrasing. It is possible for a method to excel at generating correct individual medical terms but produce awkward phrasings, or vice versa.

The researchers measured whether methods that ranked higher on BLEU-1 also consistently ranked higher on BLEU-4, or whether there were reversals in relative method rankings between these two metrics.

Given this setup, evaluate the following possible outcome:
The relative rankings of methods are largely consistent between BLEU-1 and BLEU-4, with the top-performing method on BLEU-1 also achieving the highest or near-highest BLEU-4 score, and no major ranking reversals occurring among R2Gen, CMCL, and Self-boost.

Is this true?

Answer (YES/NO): YES